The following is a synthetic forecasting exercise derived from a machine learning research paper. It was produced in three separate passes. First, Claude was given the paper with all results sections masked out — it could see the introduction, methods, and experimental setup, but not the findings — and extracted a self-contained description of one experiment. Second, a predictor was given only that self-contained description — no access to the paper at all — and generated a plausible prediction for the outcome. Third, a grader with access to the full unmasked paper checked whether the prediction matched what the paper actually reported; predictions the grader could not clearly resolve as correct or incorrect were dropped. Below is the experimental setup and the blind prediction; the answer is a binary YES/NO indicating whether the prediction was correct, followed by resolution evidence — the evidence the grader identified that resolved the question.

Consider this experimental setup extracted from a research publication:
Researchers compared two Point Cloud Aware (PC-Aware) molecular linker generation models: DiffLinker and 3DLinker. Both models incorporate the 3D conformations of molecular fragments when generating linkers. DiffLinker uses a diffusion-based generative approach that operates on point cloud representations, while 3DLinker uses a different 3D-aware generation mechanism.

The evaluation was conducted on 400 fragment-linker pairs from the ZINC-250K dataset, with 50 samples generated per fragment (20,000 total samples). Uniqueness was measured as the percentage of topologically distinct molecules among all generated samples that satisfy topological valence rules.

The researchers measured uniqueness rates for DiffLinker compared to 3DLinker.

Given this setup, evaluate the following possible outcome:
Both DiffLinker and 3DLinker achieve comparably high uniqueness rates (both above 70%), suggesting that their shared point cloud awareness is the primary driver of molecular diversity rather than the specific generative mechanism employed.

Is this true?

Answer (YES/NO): NO